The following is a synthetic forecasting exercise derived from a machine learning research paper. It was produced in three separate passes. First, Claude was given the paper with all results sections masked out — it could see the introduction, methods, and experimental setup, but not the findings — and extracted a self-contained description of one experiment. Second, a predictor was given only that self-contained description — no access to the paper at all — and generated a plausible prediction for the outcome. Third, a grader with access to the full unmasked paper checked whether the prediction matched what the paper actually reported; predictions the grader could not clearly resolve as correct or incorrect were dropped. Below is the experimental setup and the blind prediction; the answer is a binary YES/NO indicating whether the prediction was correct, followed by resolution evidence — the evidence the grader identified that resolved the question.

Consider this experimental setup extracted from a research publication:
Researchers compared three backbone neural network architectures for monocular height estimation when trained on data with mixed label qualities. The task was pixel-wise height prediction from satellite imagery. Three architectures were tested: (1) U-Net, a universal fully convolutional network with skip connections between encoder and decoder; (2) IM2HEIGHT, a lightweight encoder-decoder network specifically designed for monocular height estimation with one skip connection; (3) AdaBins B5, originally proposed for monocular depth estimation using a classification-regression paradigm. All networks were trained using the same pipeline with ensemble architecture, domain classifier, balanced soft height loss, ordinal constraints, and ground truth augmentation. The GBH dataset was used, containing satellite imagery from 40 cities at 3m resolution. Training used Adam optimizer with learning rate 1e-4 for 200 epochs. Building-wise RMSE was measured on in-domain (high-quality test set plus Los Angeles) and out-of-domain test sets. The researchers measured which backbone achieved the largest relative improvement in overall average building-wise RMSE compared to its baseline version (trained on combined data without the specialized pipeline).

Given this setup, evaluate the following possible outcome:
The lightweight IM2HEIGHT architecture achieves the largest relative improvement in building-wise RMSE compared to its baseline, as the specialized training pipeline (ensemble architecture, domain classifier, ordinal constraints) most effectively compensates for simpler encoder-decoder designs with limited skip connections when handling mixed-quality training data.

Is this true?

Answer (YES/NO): YES